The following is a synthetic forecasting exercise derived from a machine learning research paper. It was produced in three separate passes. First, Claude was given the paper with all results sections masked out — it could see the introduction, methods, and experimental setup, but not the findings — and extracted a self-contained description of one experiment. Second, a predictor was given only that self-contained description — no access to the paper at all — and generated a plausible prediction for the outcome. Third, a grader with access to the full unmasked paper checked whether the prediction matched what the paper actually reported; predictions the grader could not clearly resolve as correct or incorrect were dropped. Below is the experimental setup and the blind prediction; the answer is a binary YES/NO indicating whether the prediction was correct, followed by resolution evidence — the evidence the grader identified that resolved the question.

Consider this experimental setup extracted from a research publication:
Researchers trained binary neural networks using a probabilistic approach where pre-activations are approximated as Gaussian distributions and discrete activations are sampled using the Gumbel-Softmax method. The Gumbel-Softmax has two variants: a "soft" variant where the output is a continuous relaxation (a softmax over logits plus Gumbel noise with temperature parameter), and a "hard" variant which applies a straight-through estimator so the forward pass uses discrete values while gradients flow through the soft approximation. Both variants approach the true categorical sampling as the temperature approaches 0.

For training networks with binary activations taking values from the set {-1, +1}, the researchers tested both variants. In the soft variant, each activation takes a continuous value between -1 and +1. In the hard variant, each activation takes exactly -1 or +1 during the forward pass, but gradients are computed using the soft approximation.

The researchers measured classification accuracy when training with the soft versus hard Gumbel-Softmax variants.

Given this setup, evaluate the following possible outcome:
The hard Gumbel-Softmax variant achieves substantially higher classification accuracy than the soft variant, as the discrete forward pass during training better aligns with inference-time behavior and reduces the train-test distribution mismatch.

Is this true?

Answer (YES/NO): NO